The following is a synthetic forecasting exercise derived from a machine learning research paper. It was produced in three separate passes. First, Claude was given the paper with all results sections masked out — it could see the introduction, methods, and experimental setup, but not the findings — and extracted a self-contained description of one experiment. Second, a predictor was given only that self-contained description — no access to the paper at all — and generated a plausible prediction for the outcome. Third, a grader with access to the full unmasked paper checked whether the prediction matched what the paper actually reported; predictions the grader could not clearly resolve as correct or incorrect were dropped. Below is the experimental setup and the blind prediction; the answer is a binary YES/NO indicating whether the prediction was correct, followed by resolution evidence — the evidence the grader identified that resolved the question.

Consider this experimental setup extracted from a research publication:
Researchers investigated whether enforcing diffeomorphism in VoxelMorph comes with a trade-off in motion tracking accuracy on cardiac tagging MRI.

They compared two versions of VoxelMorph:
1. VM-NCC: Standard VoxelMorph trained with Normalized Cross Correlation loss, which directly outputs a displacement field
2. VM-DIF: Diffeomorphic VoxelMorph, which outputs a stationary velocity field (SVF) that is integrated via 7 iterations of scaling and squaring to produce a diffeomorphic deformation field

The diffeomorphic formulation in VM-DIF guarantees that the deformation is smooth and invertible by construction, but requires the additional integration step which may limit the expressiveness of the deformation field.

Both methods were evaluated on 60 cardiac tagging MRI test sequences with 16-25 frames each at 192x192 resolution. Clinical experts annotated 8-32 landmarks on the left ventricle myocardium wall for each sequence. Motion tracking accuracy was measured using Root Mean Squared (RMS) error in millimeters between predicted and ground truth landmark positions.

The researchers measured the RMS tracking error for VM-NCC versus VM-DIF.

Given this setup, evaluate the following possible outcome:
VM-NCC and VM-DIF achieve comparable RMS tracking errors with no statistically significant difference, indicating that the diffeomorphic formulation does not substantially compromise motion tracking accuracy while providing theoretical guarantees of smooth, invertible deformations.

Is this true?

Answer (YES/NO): NO